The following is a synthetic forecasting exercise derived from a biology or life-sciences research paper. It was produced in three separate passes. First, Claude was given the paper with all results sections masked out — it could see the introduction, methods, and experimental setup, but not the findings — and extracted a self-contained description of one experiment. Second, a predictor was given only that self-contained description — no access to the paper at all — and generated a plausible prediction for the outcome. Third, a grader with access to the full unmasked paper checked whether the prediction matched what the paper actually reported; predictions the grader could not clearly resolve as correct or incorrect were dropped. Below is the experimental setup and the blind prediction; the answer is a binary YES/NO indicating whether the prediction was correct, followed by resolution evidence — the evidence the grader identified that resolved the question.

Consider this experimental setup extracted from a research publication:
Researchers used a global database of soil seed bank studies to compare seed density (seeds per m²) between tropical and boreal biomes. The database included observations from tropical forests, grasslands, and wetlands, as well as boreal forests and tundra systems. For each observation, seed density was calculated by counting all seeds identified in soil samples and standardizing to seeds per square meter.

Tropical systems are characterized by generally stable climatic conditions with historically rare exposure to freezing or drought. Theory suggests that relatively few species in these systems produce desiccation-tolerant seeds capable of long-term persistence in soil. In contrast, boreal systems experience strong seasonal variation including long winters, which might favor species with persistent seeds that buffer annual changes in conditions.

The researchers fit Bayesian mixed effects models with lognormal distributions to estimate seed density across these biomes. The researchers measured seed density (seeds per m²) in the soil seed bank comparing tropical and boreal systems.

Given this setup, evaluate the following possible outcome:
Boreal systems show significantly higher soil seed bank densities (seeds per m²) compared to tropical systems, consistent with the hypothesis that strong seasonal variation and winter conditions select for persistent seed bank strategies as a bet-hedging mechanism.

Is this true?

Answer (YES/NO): NO